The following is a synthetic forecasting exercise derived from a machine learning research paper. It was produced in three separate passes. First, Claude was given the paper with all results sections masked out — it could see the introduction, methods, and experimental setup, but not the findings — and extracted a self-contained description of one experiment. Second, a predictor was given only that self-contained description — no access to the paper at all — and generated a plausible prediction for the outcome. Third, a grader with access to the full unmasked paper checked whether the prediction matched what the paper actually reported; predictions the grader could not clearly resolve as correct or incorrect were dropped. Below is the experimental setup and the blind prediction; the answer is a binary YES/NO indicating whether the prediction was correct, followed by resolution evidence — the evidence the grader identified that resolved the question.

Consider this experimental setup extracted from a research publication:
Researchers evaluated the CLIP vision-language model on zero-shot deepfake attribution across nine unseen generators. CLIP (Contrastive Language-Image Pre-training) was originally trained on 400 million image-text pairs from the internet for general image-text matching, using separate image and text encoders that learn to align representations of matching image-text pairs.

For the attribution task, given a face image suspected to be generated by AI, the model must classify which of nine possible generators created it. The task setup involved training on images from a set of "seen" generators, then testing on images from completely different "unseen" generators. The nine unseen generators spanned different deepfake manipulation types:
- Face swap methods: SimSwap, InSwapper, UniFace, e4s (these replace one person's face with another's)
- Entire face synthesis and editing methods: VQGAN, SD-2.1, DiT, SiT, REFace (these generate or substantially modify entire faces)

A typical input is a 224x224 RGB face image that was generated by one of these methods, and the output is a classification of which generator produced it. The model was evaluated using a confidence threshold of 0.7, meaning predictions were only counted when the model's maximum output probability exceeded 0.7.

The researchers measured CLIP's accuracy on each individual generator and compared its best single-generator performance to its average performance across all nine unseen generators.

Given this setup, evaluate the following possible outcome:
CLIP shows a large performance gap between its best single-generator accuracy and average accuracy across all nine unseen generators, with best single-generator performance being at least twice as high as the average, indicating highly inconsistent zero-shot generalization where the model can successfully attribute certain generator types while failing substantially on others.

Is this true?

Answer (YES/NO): YES